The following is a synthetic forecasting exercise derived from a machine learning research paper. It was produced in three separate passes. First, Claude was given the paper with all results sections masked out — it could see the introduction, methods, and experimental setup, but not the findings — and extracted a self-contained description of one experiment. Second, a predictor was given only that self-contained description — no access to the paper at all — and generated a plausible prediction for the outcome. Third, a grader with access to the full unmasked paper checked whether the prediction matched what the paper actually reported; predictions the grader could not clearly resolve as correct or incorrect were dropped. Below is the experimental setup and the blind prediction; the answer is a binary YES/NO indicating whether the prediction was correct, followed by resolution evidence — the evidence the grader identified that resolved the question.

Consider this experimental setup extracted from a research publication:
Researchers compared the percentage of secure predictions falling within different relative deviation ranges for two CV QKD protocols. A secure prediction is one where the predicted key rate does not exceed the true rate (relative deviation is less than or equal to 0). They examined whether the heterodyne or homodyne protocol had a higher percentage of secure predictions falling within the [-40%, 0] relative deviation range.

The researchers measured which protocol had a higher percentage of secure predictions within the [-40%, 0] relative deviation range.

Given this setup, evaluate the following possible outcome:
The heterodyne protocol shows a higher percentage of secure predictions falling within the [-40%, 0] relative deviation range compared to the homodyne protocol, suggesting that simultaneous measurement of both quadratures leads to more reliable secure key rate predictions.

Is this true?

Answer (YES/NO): NO